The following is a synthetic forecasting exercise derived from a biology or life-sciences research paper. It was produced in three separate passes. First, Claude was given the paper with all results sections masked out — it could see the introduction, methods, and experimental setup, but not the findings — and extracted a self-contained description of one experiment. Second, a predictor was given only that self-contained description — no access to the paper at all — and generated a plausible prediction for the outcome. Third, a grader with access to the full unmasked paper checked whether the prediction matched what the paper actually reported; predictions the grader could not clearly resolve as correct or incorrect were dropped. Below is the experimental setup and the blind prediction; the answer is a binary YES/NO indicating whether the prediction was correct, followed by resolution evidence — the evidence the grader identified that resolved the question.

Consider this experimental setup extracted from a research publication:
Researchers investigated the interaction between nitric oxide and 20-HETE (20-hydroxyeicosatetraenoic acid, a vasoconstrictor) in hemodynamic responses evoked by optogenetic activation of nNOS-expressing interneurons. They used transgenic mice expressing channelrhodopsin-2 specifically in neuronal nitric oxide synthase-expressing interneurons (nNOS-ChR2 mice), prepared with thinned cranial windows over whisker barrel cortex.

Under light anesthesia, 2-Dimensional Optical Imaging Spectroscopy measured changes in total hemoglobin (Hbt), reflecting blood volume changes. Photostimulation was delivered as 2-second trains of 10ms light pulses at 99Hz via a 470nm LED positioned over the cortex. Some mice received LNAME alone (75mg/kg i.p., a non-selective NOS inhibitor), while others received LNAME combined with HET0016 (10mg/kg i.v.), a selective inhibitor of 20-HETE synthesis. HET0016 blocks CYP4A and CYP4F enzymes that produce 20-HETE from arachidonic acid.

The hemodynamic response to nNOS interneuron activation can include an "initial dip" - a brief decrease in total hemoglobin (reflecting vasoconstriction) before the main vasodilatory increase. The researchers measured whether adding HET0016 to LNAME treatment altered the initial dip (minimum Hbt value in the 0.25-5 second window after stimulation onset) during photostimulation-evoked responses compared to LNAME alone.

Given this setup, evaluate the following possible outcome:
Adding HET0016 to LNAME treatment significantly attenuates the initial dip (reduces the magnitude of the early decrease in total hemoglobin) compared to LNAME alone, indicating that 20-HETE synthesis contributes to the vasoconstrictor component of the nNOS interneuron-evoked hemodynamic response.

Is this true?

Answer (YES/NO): YES